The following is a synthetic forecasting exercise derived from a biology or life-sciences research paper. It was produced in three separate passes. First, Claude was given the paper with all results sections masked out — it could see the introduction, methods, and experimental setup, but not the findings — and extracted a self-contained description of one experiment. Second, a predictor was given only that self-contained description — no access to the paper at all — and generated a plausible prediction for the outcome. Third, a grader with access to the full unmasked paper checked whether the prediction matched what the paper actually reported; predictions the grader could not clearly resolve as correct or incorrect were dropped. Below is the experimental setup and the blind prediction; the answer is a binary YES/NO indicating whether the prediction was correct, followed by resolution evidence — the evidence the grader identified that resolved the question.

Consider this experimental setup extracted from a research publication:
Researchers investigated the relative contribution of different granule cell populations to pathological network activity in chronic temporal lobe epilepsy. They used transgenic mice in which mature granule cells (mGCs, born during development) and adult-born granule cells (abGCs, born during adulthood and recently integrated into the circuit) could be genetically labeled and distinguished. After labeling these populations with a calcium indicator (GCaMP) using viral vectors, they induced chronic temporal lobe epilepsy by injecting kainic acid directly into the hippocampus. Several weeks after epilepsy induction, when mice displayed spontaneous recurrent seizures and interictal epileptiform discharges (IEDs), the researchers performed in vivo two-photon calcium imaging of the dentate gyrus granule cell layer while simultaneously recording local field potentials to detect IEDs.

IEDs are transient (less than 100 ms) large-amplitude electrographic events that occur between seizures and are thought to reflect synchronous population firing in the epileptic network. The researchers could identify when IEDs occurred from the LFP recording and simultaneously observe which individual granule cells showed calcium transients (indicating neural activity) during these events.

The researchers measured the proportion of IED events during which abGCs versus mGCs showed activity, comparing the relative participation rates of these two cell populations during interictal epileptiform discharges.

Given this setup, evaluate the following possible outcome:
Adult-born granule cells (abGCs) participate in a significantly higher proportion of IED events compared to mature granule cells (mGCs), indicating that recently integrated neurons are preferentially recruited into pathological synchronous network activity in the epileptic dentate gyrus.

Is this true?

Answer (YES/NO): YES